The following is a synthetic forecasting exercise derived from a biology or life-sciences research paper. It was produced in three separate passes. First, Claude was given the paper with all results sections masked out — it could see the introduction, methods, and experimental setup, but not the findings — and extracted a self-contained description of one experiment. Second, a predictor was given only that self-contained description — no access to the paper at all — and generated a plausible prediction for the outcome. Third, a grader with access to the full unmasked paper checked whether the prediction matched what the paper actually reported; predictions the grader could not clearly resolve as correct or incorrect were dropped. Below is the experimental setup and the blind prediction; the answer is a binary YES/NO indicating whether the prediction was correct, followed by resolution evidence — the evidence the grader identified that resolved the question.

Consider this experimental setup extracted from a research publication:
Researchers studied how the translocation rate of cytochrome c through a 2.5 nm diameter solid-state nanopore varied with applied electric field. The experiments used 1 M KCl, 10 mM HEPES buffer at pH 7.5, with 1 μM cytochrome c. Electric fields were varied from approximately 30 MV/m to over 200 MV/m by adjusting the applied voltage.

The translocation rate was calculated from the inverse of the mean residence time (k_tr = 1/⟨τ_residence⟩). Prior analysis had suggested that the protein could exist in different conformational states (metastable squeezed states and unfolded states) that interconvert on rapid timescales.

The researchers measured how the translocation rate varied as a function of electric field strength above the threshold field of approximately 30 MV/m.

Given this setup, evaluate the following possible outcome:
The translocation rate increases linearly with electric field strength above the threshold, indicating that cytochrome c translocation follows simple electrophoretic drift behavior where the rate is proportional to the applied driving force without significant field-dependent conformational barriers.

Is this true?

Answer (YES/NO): NO